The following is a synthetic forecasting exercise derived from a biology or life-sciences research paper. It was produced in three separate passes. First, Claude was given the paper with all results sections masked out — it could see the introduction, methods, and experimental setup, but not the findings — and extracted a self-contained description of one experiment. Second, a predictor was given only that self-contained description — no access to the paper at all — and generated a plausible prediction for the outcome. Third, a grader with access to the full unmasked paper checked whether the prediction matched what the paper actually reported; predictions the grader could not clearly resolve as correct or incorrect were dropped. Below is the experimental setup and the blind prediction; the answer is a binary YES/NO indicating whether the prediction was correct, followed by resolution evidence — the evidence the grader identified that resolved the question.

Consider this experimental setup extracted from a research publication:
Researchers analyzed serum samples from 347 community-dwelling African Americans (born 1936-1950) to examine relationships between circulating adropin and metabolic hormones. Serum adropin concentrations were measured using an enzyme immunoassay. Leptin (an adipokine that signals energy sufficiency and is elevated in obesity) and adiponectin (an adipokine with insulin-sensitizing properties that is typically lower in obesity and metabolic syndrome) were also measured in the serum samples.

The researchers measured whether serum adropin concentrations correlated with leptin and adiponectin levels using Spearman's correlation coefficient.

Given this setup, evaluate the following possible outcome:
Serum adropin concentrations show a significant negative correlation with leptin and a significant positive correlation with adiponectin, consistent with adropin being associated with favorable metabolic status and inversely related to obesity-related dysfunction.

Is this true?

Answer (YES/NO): NO